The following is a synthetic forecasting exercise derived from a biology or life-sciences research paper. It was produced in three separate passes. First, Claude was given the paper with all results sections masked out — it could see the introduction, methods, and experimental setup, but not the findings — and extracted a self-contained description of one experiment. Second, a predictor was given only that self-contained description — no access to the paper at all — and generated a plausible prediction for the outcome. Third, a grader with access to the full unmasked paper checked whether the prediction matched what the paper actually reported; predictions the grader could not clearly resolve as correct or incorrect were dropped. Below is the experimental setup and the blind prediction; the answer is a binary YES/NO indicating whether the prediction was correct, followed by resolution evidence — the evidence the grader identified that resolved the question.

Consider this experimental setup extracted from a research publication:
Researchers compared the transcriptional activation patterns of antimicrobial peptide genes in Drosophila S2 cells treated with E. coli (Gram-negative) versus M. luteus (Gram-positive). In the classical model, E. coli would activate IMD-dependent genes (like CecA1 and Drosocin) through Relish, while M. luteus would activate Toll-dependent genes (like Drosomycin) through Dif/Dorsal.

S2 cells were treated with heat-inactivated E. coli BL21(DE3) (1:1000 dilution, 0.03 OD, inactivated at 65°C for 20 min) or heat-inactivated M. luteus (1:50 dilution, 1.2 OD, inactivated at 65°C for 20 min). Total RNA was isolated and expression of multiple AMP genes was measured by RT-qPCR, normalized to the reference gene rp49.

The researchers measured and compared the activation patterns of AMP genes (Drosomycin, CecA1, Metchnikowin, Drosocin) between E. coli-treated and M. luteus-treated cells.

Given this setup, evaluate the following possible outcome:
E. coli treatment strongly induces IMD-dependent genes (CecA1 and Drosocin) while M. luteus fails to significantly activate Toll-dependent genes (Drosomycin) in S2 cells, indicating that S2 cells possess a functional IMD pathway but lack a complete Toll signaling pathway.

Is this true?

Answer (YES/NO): NO